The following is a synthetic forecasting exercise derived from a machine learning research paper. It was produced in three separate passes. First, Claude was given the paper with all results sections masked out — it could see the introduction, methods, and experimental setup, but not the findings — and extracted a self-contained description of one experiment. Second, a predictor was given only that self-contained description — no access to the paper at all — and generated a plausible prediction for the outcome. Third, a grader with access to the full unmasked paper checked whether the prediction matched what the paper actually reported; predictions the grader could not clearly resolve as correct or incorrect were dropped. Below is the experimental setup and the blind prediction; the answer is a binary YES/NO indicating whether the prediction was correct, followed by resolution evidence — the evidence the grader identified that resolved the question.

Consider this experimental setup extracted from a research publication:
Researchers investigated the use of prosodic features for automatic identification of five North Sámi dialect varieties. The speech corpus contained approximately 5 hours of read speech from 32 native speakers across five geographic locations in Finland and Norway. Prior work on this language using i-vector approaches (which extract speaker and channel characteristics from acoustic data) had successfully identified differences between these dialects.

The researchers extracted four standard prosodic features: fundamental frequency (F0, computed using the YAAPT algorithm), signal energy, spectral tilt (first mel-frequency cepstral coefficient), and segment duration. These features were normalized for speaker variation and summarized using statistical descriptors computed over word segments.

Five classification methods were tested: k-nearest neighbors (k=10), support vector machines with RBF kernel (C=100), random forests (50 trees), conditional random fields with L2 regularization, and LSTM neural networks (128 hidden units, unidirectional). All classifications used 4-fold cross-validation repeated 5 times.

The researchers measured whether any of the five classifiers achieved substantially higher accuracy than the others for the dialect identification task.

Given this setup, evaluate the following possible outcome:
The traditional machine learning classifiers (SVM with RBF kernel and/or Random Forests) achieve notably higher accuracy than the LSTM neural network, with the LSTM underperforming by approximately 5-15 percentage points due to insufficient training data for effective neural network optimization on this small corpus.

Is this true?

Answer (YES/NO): NO